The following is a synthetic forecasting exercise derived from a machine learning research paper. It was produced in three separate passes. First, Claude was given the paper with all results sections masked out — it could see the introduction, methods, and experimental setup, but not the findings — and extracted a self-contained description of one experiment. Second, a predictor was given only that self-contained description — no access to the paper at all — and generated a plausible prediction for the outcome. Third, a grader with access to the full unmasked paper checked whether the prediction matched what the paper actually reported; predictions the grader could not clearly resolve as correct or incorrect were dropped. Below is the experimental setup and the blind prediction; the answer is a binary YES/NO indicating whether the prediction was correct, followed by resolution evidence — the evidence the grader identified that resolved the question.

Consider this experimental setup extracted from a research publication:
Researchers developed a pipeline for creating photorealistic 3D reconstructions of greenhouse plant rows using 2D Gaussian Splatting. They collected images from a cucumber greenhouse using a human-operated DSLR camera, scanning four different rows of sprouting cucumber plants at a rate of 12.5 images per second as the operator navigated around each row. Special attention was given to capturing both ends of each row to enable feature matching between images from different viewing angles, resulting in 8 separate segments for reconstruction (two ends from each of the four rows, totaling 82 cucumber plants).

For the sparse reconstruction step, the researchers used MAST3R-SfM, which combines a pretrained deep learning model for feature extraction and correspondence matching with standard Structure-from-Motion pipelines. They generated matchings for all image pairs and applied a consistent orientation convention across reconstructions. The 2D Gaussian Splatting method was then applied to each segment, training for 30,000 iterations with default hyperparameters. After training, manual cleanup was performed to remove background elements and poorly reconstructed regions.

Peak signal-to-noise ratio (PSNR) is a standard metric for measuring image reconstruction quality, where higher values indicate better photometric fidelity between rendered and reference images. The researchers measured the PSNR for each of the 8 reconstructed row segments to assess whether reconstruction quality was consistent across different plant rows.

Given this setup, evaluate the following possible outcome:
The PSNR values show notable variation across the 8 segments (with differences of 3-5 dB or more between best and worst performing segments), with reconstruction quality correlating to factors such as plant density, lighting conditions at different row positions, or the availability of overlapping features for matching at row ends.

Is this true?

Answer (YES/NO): NO